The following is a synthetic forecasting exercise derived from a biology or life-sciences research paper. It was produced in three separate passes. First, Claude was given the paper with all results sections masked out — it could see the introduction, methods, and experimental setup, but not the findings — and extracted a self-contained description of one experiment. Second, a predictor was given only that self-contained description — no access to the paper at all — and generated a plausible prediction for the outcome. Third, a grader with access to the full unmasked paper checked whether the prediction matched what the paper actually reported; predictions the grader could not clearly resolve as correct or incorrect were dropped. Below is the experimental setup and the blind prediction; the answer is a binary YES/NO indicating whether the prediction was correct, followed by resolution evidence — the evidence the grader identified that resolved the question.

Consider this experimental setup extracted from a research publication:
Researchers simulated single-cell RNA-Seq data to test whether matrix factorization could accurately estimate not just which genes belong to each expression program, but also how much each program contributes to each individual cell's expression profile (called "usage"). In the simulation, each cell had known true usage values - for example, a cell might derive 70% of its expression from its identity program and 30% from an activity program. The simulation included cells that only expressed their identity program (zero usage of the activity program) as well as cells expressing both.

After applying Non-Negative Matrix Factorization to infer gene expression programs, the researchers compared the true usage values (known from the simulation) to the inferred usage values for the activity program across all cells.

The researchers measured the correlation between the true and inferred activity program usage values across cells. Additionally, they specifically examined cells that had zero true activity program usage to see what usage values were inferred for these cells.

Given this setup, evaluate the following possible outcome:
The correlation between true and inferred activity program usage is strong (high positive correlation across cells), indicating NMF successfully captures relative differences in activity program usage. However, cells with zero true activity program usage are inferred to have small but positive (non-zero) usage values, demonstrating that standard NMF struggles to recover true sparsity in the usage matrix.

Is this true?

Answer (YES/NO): YES